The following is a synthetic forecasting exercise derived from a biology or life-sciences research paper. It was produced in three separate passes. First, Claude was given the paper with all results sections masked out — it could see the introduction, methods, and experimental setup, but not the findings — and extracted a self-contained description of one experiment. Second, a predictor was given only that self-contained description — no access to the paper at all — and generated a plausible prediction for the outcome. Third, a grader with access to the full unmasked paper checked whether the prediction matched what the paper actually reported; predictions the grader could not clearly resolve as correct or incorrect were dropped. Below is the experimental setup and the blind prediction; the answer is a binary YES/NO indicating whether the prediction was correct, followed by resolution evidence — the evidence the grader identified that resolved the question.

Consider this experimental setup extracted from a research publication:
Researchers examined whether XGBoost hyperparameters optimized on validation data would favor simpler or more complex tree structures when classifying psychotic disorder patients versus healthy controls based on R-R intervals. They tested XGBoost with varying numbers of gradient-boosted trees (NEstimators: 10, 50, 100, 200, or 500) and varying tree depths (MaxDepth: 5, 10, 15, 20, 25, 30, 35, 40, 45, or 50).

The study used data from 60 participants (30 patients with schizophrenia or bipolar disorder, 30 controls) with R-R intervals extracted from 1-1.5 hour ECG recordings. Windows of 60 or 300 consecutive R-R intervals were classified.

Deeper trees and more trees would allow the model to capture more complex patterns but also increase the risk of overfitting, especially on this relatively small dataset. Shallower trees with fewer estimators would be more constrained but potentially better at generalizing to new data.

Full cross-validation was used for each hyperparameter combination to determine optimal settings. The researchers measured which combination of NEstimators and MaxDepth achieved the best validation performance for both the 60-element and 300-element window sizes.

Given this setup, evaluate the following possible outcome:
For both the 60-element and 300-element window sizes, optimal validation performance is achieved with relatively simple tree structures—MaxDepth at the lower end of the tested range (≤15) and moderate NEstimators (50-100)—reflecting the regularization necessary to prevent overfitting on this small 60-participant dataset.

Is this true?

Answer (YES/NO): NO